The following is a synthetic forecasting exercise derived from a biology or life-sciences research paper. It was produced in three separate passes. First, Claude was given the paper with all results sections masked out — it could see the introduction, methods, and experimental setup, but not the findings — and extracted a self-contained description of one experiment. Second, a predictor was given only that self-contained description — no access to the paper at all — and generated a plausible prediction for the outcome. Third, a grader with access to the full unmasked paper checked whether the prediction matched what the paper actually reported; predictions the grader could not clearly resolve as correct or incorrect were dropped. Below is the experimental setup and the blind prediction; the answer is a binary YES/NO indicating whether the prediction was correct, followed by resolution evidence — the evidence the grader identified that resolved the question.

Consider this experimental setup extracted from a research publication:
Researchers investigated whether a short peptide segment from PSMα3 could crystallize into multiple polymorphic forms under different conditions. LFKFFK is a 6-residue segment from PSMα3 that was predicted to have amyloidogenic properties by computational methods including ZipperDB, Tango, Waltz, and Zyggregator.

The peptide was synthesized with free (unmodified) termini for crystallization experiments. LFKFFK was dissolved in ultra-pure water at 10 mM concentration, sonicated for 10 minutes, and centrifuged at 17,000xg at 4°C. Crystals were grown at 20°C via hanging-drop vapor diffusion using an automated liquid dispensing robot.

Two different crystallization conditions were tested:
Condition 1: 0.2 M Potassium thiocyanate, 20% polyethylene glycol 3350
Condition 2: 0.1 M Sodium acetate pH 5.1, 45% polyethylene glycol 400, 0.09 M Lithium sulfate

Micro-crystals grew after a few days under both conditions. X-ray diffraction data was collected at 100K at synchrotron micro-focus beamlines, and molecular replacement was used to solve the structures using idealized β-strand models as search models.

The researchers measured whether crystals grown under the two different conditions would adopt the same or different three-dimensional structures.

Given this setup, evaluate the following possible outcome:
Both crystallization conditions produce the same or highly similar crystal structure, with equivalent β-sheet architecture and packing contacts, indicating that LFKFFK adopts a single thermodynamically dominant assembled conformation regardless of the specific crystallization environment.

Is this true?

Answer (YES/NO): NO